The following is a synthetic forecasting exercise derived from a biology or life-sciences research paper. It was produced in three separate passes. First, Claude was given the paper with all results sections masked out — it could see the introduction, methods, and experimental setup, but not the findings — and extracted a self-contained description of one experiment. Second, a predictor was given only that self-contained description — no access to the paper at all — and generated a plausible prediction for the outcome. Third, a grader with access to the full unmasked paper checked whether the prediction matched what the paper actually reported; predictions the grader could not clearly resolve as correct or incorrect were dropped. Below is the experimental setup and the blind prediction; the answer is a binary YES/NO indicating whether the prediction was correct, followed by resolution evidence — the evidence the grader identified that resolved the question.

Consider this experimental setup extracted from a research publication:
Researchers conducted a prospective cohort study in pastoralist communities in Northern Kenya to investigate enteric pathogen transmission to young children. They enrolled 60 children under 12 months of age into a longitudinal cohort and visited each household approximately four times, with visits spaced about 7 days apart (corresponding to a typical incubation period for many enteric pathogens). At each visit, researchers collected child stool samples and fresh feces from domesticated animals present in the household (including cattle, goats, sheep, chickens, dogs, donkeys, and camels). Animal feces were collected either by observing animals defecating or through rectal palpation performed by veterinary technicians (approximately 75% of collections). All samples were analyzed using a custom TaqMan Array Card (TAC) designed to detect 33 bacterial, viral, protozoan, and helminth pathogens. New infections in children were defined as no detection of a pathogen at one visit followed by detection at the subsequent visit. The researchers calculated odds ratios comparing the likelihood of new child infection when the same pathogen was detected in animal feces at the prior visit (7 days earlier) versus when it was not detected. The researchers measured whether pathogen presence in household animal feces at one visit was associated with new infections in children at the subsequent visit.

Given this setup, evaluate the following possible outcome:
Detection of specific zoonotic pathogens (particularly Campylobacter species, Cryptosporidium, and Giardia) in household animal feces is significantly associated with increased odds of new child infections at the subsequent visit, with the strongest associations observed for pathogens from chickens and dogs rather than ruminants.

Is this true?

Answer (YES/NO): NO